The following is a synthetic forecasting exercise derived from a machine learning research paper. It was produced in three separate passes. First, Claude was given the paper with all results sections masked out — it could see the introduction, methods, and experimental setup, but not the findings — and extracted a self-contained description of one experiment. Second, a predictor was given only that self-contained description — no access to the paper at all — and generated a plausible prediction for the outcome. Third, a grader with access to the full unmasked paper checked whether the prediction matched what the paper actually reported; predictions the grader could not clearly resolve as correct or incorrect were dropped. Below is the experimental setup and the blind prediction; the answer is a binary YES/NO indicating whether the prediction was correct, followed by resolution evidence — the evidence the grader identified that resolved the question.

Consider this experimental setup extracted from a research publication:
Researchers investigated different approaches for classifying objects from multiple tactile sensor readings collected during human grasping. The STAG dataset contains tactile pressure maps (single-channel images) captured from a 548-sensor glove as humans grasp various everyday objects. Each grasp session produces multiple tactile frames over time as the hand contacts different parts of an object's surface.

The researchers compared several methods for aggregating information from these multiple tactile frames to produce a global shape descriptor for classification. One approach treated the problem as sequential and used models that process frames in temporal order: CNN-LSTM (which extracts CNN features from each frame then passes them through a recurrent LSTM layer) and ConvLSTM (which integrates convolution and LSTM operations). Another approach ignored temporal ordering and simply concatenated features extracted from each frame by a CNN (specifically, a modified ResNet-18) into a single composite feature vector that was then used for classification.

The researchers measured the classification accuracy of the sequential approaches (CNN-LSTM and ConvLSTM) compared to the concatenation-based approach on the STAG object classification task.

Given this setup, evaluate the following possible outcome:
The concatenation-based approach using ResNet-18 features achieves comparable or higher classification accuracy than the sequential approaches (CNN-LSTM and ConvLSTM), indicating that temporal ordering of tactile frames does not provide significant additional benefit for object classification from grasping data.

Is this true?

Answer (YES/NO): YES